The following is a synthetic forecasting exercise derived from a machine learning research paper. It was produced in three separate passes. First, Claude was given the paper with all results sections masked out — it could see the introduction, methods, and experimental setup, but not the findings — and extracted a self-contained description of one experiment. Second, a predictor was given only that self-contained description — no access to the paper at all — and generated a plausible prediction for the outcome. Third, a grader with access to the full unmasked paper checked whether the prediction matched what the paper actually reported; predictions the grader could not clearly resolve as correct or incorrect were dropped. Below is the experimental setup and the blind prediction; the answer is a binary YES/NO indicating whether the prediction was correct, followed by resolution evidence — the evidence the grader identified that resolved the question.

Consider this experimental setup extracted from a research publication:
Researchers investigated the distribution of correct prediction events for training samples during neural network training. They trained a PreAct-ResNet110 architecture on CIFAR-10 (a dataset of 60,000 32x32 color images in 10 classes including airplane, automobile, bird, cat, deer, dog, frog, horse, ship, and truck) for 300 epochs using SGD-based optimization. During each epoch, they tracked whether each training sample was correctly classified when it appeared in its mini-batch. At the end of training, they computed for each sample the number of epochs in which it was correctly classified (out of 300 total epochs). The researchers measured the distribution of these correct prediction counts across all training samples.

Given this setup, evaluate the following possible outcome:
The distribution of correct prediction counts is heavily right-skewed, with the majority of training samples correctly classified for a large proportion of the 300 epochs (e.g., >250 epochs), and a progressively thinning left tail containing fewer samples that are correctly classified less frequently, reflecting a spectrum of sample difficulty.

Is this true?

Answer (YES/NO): NO